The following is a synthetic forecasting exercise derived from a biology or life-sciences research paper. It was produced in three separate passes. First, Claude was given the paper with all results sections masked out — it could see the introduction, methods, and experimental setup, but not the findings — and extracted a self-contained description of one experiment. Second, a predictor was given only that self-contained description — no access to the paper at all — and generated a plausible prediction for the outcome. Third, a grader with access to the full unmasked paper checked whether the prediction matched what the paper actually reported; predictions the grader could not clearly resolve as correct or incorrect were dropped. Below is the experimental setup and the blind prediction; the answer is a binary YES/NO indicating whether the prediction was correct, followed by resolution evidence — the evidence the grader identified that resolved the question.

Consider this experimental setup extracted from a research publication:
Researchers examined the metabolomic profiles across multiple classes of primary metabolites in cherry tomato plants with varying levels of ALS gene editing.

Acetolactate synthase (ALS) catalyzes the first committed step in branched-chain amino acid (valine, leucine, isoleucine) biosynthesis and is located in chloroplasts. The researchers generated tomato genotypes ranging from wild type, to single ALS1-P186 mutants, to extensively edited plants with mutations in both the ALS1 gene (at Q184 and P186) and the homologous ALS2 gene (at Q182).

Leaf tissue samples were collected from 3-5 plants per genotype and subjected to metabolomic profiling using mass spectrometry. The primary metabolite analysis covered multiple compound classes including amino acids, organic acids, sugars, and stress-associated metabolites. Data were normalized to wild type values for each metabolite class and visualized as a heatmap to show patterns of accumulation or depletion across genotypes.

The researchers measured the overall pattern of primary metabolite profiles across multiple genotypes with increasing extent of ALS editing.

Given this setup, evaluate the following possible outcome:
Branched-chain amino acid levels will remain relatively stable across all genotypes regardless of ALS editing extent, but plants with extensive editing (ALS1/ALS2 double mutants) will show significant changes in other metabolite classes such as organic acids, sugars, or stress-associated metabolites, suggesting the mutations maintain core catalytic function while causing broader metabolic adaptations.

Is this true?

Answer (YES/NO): NO